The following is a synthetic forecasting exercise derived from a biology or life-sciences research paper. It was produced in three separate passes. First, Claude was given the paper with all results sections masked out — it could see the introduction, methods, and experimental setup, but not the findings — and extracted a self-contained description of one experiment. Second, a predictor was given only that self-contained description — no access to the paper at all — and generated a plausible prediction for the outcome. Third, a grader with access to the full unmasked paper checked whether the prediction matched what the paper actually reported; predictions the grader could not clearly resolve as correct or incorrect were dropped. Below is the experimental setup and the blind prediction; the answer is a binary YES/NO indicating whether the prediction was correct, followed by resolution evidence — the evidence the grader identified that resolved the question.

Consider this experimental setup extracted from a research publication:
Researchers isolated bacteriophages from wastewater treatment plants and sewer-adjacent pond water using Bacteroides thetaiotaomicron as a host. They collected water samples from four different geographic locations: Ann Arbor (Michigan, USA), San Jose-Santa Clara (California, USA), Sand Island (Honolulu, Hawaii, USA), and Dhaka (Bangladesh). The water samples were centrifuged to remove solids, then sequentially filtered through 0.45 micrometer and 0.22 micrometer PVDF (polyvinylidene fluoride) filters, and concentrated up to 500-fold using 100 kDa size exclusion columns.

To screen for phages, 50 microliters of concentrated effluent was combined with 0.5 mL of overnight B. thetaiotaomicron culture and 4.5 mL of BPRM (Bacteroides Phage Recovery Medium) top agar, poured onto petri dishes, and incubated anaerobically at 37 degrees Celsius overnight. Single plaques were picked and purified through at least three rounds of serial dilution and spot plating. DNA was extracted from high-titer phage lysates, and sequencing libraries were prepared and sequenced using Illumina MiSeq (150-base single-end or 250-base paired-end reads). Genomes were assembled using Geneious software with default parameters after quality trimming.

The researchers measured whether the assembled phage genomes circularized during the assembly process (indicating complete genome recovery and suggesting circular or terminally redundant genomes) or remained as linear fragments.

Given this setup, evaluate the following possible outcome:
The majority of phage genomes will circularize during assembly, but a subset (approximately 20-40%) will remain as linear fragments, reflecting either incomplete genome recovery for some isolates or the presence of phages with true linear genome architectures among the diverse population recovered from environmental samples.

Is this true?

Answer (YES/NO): NO